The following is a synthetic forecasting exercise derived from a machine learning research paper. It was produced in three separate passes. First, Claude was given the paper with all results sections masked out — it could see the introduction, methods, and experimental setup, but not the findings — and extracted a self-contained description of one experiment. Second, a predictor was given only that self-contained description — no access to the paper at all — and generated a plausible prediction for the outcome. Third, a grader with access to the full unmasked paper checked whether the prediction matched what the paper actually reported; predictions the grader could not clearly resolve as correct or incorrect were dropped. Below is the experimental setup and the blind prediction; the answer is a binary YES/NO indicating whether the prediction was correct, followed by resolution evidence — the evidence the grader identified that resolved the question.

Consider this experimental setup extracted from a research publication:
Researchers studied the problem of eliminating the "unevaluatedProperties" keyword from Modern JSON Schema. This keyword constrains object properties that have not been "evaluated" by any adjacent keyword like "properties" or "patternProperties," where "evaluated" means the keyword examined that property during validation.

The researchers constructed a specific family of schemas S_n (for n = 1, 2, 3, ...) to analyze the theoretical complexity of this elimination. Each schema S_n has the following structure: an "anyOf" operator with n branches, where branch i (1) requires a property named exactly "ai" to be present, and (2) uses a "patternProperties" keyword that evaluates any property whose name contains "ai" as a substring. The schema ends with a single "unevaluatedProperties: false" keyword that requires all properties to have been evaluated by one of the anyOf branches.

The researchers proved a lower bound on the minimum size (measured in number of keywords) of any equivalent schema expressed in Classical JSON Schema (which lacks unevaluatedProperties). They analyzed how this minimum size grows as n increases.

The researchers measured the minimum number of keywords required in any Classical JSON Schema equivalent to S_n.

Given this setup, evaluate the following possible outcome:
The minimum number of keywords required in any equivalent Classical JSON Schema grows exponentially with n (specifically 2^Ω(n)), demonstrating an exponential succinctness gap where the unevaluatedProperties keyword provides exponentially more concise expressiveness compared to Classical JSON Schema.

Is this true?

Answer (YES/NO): YES